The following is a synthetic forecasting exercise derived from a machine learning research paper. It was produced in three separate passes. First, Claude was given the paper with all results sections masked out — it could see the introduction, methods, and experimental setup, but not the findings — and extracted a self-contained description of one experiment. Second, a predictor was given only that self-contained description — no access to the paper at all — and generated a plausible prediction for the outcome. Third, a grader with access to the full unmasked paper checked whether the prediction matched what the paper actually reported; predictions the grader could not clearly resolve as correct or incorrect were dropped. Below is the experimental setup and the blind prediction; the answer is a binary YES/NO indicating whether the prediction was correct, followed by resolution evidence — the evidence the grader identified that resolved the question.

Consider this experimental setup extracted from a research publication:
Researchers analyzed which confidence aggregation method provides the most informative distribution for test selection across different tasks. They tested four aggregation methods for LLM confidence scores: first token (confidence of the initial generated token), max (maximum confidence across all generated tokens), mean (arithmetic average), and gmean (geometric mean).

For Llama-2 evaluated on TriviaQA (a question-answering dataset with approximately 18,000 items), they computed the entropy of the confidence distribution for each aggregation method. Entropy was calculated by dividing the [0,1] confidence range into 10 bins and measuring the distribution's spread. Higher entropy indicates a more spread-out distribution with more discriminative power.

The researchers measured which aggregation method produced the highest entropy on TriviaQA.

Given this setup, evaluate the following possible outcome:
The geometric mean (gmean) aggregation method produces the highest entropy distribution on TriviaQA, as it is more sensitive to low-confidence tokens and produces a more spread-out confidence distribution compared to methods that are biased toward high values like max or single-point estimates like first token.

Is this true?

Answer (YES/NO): NO